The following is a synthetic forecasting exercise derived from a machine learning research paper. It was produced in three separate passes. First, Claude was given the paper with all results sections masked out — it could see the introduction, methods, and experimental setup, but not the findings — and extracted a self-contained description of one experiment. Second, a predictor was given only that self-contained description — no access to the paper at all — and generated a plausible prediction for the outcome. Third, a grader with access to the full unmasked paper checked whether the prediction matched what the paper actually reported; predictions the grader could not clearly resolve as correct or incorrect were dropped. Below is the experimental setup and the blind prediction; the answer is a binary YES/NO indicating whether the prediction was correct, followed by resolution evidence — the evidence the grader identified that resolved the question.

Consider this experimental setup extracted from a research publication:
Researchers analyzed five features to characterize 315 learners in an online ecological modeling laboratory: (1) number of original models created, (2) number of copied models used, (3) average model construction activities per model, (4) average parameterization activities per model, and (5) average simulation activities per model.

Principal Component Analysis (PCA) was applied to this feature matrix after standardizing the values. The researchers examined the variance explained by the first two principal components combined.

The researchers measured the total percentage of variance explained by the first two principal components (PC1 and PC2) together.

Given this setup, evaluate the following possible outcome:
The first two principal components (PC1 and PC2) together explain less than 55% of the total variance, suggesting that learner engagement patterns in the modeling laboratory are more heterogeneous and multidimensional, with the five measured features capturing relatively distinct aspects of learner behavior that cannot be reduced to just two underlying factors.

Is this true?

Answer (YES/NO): NO